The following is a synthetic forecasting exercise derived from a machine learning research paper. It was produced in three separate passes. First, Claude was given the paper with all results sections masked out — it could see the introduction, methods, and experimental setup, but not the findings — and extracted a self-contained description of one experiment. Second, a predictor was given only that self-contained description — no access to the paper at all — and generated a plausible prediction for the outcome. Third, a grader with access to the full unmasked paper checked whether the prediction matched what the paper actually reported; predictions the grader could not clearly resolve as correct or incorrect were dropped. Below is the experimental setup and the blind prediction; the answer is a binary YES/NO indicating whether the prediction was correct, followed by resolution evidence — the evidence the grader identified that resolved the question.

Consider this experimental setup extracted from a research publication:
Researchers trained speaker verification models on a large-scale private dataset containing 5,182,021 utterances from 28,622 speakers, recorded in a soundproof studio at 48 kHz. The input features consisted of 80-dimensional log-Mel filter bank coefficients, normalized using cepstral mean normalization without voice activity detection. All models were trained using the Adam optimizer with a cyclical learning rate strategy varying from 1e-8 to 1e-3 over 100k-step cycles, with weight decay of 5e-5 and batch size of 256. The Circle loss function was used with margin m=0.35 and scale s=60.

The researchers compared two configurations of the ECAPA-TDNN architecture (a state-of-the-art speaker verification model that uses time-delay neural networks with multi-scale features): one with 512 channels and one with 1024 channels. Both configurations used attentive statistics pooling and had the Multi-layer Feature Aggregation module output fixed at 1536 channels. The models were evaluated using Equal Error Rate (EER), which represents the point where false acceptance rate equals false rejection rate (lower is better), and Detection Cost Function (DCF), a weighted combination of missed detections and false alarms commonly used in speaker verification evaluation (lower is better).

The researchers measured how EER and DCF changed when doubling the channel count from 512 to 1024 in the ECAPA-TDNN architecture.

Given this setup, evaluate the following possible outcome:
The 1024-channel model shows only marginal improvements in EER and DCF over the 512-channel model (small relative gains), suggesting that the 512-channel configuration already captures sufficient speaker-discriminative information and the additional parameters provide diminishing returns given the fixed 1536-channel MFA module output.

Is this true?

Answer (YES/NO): NO